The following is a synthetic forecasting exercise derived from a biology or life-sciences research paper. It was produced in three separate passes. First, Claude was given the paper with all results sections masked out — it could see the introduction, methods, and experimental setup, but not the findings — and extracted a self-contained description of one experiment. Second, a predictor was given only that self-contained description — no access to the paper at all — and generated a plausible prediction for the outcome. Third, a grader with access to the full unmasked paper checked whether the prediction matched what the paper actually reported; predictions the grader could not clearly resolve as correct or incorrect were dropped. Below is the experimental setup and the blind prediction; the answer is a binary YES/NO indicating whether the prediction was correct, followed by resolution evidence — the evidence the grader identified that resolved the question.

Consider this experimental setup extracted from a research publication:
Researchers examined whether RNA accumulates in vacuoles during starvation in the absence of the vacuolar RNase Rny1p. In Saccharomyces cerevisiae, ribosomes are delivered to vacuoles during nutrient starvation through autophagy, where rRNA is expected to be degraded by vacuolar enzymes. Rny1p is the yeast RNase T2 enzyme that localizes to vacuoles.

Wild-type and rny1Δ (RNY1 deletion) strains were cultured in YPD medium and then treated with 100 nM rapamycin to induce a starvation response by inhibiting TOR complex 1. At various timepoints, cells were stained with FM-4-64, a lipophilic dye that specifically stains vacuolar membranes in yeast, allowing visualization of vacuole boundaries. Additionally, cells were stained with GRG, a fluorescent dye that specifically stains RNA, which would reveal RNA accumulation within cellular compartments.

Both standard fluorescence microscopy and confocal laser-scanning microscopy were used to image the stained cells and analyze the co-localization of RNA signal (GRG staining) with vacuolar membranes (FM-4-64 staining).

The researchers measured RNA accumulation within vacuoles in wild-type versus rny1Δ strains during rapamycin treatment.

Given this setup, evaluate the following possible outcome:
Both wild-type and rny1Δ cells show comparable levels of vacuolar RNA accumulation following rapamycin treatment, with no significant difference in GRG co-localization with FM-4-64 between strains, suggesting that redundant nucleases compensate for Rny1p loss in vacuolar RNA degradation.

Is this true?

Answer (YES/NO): NO